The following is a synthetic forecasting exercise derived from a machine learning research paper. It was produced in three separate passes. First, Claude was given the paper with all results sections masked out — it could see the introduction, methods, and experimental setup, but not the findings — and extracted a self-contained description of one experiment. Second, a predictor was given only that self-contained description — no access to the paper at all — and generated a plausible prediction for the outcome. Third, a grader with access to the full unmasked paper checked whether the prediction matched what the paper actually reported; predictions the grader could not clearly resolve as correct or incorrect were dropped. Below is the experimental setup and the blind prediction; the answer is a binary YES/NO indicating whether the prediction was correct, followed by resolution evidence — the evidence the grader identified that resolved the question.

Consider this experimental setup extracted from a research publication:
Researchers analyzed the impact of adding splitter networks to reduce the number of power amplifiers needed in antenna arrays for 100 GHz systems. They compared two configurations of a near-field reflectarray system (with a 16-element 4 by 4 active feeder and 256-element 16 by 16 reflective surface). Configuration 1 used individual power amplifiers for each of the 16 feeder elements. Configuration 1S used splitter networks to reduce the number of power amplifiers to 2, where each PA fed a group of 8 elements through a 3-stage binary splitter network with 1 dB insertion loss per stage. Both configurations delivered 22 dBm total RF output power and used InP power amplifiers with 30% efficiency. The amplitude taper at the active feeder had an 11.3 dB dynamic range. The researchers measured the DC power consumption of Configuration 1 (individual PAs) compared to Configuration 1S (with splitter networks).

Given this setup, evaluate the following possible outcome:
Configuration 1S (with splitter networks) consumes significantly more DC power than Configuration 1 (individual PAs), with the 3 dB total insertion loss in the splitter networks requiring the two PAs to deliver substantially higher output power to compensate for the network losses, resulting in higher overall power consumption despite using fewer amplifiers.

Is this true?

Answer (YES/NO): YES